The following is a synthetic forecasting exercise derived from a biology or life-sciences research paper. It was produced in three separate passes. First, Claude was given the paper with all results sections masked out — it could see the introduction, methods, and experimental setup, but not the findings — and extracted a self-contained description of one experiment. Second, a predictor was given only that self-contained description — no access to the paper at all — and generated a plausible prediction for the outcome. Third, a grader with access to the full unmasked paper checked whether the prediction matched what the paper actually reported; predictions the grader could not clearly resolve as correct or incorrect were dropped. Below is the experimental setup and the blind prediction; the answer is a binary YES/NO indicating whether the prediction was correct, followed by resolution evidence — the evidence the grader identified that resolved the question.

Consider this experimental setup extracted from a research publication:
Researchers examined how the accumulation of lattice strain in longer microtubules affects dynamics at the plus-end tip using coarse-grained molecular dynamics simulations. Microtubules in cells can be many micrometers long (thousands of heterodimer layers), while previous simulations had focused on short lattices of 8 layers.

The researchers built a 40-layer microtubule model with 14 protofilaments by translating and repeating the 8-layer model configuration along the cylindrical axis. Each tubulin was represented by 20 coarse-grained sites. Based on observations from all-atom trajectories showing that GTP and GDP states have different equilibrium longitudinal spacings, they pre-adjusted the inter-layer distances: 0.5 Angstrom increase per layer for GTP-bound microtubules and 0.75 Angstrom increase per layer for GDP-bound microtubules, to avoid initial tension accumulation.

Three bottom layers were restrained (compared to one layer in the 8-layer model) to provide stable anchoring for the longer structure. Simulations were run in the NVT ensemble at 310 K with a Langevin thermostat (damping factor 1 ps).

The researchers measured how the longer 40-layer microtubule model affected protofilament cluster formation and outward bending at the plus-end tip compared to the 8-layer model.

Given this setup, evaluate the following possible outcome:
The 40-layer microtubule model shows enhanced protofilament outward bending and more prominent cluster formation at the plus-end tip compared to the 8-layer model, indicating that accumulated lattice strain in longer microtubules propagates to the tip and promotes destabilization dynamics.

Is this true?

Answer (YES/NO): YES